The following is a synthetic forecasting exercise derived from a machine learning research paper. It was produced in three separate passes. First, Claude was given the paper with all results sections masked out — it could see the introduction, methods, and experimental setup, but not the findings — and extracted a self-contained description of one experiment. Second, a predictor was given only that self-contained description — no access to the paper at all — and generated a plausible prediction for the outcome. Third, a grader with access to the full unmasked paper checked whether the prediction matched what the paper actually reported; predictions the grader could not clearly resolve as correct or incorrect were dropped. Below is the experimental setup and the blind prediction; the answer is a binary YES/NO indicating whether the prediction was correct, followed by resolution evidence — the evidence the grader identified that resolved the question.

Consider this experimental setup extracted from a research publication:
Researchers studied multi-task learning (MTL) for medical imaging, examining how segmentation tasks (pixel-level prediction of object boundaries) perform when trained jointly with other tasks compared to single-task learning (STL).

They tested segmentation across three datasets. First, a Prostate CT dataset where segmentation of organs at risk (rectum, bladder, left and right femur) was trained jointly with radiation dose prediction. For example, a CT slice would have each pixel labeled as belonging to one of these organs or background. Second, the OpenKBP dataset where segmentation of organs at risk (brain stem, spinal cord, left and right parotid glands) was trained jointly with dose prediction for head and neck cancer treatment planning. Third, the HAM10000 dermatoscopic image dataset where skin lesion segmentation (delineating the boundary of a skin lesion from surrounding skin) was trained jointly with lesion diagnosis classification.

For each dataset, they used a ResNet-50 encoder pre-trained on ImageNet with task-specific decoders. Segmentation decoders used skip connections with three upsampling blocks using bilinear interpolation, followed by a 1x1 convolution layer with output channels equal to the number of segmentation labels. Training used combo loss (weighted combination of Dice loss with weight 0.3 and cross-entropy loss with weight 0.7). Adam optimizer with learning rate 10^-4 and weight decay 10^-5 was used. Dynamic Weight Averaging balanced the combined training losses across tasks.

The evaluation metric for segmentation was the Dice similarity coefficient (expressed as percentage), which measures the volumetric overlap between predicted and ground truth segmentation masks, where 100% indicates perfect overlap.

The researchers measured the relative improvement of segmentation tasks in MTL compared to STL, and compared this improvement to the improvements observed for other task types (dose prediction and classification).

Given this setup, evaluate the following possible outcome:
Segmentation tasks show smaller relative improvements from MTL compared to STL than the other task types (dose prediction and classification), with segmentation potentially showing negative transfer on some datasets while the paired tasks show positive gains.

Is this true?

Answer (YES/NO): YES